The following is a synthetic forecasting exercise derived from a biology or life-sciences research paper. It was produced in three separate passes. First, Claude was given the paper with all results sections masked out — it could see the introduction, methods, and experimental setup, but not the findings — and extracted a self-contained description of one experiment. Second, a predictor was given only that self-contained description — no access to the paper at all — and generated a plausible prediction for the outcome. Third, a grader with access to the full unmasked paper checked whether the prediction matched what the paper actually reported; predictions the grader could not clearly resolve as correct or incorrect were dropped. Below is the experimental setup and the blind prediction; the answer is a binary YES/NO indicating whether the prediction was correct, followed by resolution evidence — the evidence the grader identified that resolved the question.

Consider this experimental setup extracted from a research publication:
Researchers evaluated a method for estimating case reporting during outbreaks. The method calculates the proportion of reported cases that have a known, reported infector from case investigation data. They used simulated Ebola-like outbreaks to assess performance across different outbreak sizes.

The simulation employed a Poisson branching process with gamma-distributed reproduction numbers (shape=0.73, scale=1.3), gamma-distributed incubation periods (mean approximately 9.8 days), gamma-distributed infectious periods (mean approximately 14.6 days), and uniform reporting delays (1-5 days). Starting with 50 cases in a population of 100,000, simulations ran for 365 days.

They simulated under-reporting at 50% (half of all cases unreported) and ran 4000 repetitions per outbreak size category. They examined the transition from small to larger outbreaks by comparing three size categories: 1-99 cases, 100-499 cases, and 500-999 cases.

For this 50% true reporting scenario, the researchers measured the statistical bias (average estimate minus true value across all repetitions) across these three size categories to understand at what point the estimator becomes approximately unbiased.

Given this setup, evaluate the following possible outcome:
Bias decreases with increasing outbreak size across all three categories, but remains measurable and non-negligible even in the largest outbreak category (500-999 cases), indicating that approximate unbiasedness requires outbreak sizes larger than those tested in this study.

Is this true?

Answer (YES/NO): NO